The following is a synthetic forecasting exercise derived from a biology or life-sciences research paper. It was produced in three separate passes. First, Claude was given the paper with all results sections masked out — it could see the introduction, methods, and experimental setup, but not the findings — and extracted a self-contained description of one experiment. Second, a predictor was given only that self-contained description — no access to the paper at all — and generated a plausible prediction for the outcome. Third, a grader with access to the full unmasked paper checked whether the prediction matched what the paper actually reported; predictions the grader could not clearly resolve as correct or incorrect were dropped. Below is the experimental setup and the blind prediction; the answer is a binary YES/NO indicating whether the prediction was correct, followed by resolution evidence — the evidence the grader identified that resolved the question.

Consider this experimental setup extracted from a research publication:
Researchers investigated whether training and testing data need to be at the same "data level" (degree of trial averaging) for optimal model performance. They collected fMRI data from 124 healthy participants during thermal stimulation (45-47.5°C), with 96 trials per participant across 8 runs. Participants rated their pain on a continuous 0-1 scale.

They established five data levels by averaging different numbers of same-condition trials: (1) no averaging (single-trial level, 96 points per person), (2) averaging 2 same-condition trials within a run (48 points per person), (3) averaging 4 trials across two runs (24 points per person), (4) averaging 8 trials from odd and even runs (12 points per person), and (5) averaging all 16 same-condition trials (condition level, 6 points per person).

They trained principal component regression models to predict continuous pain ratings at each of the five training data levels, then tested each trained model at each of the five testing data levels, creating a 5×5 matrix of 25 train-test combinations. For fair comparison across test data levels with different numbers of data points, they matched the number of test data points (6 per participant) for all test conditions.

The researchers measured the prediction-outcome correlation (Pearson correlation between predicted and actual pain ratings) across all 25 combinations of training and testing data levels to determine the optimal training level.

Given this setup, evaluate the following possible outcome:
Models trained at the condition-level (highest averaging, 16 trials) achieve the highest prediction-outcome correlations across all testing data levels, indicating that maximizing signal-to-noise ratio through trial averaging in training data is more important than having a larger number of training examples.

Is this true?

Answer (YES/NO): NO